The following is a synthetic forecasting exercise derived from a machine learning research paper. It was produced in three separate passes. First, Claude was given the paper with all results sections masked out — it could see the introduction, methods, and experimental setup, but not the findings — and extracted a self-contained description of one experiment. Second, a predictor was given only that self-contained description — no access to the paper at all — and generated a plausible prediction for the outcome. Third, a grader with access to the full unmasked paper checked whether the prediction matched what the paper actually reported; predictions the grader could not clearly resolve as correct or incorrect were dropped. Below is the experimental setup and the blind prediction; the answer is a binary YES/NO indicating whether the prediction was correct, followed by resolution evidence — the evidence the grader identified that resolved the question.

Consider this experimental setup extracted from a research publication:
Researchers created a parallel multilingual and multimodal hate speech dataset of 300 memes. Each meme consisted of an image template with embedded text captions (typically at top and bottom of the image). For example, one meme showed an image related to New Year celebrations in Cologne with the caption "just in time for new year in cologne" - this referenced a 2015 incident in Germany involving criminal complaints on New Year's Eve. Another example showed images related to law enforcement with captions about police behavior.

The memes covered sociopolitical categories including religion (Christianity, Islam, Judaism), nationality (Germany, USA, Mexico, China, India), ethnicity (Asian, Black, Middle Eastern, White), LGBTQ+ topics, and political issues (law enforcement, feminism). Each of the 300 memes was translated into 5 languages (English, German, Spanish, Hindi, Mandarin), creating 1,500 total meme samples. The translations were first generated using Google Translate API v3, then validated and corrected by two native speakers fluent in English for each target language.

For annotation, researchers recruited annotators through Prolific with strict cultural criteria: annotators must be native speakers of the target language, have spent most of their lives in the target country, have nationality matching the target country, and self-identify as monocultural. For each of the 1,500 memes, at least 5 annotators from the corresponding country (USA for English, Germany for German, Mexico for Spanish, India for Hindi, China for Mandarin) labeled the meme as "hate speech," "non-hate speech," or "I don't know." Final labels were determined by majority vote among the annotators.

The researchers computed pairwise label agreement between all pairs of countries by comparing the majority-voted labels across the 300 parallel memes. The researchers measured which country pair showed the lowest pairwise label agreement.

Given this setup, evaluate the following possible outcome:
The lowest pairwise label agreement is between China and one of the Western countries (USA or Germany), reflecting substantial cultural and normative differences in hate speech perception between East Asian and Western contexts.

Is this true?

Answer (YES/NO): NO